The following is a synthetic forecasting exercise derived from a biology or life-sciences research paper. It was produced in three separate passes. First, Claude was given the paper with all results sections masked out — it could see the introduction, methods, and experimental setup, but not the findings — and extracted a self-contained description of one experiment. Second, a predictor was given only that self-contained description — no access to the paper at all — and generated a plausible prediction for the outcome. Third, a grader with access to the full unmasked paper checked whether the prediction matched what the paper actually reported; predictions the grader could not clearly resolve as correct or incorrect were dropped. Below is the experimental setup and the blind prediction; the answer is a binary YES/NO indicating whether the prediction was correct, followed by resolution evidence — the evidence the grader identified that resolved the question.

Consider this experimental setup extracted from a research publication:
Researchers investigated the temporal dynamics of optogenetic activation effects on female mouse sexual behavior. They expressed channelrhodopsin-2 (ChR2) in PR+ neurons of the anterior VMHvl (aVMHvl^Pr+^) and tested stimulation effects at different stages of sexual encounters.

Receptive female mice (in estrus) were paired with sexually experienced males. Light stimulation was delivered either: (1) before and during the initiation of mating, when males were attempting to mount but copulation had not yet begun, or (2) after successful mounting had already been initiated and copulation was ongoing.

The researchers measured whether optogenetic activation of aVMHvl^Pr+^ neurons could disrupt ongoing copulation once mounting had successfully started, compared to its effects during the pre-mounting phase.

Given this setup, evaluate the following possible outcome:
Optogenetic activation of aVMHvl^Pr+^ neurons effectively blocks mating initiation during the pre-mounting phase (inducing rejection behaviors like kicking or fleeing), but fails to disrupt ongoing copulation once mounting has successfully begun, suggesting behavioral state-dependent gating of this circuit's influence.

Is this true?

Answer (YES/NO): YES